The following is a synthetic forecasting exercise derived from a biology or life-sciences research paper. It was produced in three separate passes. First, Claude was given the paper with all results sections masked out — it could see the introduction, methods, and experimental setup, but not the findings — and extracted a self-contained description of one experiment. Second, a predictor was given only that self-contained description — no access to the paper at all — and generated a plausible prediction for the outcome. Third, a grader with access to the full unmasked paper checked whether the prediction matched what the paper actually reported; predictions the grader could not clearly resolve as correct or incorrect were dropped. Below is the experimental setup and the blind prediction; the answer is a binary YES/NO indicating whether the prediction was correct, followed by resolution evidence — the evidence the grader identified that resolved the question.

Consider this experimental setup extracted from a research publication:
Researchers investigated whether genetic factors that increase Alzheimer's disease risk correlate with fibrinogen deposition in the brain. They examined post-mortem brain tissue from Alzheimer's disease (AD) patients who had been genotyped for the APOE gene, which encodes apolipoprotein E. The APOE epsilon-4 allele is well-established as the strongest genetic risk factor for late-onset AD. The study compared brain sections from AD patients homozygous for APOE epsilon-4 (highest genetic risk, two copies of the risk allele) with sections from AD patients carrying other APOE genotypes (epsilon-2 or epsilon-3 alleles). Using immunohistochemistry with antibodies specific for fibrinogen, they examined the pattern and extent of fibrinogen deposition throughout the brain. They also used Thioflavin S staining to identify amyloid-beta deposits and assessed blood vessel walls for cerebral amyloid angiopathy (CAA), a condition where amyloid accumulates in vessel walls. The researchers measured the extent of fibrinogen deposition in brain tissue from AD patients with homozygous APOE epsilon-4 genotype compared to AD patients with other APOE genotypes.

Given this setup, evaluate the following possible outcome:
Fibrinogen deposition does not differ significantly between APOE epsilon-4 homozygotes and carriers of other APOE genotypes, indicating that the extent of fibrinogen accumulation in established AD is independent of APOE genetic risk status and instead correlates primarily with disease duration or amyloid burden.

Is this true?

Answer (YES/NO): NO